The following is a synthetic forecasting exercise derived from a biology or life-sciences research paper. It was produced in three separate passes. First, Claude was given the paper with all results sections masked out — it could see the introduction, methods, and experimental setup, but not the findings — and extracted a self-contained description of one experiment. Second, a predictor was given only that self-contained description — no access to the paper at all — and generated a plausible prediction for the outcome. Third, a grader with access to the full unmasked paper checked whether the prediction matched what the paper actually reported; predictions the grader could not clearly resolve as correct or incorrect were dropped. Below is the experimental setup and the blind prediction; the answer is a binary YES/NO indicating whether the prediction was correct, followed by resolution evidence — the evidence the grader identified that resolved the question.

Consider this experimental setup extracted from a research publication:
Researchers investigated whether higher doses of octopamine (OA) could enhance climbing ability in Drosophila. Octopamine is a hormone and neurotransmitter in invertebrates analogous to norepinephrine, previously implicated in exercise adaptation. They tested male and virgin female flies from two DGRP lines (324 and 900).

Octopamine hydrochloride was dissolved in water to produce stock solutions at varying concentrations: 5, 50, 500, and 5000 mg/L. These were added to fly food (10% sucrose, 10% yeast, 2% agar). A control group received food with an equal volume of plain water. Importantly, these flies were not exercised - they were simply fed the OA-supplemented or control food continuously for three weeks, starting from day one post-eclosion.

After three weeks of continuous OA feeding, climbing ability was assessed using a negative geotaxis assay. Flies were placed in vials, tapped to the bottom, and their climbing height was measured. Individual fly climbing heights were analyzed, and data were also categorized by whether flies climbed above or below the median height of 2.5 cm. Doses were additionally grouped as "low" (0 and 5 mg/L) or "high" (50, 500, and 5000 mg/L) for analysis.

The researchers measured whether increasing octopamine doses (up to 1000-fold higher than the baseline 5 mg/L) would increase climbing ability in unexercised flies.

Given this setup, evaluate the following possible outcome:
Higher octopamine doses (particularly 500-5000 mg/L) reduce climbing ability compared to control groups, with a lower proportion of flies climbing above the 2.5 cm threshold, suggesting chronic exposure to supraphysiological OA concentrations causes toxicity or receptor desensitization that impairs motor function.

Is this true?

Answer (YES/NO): NO